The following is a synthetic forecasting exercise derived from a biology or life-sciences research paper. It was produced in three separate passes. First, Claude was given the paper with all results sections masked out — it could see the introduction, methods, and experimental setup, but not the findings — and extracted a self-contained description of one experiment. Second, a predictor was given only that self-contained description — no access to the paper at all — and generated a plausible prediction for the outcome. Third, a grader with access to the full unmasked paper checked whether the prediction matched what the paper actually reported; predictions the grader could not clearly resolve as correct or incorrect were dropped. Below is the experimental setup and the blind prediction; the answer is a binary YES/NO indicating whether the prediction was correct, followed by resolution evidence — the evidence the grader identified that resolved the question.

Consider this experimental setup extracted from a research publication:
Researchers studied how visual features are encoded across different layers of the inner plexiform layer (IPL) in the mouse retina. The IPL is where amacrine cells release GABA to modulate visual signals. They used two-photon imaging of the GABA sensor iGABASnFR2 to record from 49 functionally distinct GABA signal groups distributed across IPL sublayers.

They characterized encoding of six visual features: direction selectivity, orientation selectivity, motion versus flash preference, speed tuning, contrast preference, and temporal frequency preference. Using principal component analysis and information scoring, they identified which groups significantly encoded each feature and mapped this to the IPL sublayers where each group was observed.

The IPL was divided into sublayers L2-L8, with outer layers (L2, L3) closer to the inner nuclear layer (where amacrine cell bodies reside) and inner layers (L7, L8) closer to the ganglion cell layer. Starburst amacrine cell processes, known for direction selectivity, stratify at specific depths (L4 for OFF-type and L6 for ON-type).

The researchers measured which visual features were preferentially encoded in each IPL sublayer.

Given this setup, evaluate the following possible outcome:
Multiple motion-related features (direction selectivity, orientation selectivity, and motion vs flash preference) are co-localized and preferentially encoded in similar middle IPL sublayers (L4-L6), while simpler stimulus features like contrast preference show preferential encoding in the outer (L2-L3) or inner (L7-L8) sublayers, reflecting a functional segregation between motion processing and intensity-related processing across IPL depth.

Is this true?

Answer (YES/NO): NO